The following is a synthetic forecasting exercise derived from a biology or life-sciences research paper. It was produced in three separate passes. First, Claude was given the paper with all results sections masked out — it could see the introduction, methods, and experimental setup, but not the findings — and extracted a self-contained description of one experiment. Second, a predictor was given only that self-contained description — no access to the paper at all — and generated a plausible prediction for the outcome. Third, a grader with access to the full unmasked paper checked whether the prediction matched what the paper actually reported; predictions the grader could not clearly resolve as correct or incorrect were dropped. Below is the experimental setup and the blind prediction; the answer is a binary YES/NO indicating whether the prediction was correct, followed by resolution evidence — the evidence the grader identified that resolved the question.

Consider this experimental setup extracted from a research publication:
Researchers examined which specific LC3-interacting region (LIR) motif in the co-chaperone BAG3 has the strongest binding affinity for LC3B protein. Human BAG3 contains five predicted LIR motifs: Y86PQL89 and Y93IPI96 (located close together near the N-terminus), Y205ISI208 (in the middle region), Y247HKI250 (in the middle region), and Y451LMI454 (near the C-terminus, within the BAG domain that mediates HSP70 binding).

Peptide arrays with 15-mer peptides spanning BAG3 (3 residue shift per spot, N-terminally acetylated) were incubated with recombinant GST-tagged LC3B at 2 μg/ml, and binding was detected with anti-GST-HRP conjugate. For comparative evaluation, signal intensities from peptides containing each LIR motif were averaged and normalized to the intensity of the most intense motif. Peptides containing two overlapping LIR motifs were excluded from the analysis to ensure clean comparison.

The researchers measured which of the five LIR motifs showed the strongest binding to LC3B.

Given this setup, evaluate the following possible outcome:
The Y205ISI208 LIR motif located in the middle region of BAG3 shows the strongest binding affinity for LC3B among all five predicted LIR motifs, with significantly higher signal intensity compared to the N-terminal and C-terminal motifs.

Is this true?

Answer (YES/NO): NO